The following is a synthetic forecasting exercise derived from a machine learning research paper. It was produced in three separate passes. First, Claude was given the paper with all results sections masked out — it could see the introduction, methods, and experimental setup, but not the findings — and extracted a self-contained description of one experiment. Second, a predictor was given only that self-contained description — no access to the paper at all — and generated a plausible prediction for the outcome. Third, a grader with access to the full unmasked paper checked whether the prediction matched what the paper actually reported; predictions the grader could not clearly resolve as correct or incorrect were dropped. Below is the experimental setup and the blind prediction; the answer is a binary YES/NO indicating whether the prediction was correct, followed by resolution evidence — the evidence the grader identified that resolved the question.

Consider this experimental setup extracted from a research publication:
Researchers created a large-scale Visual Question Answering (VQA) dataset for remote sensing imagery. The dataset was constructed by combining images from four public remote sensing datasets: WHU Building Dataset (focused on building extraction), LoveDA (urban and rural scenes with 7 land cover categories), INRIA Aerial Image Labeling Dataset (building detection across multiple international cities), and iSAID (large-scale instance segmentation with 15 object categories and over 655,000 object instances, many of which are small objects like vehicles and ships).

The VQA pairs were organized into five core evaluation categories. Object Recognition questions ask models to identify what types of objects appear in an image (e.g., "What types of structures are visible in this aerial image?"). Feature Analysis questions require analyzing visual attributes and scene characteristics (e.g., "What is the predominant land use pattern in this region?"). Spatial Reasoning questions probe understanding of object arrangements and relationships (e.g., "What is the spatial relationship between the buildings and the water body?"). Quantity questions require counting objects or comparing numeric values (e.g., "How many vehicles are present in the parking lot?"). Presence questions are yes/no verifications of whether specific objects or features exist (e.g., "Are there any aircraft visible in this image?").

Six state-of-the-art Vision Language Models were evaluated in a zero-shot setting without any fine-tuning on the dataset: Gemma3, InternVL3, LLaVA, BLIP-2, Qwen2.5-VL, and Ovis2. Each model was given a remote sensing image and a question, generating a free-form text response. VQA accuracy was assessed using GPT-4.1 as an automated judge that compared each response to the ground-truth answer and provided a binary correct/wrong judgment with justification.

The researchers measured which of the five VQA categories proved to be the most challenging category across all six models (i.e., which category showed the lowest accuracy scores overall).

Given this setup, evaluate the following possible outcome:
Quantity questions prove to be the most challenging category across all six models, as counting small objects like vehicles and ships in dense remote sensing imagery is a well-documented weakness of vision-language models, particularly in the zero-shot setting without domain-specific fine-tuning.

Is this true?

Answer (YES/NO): YES